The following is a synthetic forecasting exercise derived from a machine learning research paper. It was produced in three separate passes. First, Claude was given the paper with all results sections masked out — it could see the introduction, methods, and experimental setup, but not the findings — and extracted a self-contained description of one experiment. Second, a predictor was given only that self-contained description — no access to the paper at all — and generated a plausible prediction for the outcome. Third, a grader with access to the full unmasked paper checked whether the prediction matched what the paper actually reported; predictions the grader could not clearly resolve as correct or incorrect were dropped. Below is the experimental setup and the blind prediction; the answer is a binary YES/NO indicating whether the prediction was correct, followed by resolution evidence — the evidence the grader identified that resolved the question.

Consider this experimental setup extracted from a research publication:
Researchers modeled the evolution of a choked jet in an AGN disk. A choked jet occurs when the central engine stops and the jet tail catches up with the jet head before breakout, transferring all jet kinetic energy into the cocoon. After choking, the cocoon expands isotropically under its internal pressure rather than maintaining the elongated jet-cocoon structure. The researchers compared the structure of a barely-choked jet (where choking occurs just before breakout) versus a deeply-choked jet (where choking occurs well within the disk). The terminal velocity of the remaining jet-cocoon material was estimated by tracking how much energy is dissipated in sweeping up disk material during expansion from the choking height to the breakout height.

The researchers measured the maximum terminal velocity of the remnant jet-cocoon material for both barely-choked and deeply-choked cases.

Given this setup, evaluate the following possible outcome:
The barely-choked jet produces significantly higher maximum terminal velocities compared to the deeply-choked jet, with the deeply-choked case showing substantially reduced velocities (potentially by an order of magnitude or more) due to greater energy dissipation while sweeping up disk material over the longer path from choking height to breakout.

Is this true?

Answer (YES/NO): YES